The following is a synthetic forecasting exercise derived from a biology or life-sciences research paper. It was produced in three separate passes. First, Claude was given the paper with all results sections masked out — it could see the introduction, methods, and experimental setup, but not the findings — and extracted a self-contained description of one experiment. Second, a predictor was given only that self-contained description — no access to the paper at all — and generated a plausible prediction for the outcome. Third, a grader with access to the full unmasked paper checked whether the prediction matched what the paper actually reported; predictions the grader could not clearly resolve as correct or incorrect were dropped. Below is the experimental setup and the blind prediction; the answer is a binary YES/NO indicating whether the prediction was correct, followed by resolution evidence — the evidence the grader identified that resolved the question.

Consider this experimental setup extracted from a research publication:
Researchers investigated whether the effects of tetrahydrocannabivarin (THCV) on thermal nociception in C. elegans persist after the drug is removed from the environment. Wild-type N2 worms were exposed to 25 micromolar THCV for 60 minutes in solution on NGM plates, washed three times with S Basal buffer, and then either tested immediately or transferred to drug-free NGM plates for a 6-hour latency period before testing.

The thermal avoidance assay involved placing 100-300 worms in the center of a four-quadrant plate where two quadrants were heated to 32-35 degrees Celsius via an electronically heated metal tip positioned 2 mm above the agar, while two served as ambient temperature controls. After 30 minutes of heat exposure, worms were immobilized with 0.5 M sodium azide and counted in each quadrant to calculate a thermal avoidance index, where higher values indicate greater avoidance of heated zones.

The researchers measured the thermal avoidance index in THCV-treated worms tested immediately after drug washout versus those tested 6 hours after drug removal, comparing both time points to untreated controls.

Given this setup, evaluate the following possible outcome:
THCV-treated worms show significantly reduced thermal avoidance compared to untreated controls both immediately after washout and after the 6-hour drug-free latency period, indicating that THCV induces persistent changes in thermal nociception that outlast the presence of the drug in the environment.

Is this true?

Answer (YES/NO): NO